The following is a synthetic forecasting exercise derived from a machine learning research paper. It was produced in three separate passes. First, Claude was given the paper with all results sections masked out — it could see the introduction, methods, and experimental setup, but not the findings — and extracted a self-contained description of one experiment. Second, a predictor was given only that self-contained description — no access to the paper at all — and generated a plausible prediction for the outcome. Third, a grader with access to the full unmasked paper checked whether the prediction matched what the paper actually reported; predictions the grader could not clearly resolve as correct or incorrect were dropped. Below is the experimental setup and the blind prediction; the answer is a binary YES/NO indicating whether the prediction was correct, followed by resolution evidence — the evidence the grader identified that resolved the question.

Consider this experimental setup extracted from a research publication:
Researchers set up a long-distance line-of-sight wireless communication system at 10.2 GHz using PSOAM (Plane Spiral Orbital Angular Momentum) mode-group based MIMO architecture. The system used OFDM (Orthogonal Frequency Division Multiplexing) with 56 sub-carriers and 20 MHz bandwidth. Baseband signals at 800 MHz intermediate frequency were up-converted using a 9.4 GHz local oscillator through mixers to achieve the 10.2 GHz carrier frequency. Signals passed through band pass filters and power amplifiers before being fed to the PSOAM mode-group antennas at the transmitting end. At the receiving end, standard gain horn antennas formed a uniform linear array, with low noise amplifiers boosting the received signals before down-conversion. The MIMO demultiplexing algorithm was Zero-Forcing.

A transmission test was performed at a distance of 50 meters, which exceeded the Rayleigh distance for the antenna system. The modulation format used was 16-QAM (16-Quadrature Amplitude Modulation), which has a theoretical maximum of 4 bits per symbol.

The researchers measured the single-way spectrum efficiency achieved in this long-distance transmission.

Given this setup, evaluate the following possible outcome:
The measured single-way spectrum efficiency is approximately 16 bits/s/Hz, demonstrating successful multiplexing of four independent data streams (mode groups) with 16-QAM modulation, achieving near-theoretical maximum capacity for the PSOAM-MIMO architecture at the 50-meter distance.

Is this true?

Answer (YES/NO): NO